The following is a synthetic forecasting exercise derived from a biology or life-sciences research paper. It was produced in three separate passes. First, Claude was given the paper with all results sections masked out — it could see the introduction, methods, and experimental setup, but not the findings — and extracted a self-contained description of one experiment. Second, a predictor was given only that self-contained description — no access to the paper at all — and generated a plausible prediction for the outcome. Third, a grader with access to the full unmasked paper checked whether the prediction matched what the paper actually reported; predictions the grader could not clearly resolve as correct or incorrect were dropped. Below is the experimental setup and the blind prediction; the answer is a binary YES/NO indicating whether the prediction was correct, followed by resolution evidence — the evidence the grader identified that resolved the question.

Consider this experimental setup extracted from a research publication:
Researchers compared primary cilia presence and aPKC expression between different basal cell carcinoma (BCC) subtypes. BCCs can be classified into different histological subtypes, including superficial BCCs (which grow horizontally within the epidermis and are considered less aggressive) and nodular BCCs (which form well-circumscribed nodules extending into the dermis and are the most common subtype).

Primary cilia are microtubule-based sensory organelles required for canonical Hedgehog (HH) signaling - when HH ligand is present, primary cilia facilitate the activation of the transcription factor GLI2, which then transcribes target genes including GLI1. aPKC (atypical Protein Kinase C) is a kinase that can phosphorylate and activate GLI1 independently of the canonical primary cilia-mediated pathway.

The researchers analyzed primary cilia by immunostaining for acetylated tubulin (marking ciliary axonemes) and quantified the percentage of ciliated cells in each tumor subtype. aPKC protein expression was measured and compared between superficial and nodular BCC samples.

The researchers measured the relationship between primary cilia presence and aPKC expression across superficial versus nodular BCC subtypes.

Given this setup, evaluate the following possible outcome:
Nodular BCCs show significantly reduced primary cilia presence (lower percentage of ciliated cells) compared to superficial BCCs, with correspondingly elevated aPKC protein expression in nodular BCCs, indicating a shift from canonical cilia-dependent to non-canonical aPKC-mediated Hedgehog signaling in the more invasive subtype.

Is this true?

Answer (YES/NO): NO